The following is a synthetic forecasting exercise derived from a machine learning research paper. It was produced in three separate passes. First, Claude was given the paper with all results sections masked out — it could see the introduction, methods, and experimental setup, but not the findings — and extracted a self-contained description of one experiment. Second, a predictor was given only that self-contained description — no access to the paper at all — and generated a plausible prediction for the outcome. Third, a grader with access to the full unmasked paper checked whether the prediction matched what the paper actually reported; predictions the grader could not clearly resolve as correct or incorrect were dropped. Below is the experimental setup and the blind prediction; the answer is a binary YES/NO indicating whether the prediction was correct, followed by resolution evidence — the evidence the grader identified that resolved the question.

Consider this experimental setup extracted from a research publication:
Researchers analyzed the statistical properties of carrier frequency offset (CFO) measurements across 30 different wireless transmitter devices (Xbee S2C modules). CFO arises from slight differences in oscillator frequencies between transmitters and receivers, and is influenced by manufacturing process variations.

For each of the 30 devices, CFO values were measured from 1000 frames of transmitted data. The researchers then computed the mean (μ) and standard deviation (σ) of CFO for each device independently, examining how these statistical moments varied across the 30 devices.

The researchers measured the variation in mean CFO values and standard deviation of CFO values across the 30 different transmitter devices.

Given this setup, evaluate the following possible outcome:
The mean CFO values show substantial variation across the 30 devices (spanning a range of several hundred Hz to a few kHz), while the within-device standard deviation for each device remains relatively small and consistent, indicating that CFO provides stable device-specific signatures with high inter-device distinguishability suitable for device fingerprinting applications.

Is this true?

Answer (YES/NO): NO